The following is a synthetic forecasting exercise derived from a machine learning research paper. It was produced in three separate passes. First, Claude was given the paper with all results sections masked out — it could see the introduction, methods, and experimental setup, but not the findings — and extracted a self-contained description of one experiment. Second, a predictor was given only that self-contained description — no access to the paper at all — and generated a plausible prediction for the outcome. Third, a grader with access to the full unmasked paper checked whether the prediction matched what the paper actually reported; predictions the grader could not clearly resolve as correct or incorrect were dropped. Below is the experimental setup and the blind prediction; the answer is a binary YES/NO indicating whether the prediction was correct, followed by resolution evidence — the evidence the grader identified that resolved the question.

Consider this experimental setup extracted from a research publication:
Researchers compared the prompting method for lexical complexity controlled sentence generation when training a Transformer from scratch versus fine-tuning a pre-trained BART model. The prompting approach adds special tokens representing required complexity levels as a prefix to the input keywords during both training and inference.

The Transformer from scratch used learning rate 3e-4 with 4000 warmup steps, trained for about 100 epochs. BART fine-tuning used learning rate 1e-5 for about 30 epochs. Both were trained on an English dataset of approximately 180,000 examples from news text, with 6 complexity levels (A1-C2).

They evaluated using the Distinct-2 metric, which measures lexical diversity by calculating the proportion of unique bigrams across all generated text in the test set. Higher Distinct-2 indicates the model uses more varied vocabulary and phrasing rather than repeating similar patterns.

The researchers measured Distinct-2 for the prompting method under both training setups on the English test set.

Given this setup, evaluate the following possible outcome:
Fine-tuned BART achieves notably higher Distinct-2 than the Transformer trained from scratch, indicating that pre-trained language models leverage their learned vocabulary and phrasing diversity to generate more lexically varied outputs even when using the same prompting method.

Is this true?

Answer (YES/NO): YES